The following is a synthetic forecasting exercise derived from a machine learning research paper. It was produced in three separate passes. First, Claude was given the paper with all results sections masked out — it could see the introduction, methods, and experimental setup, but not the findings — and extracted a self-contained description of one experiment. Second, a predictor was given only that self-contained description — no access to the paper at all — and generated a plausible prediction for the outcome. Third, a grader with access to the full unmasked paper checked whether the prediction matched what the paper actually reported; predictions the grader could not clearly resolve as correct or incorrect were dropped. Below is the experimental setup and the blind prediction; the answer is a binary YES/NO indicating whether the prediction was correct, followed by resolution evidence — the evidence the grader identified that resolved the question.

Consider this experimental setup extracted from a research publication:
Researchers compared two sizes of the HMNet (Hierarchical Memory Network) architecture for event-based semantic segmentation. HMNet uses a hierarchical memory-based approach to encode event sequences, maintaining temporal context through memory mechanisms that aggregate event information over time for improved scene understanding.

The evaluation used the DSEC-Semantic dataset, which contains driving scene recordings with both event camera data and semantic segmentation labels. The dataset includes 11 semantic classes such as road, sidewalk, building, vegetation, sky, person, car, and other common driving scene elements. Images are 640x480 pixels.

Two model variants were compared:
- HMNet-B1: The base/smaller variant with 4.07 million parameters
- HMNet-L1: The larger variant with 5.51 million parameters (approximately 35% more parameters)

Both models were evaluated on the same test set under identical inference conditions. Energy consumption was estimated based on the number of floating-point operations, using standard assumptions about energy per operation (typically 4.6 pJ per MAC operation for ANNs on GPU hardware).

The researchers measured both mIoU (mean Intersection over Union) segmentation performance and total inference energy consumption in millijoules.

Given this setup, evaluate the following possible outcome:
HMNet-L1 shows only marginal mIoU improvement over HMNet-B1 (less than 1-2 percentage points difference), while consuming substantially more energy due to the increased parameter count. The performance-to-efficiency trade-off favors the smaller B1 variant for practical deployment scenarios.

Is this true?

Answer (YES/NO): NO